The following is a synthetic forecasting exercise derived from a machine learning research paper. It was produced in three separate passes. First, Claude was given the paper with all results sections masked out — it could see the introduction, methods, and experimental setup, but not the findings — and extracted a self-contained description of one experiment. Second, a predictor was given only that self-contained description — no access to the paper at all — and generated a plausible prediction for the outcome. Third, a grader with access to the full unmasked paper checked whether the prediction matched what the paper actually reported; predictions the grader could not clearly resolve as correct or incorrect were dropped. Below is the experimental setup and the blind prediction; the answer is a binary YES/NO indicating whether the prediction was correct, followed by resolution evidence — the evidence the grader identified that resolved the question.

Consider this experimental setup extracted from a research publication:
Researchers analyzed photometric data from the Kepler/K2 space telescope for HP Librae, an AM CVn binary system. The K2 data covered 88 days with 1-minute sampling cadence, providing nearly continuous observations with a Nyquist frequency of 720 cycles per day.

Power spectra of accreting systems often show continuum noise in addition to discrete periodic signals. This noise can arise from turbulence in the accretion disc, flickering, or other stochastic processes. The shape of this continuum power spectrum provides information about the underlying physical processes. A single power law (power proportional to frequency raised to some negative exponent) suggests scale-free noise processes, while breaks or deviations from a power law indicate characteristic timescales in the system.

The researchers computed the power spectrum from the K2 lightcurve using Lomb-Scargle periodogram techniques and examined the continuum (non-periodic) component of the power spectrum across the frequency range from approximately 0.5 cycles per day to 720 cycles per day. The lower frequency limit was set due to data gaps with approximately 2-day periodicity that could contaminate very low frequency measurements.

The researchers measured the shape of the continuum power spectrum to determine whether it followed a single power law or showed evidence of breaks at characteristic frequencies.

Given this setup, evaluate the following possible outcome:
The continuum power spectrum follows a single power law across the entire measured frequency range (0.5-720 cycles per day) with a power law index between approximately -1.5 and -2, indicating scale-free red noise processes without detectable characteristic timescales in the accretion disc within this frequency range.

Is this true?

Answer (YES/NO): NO